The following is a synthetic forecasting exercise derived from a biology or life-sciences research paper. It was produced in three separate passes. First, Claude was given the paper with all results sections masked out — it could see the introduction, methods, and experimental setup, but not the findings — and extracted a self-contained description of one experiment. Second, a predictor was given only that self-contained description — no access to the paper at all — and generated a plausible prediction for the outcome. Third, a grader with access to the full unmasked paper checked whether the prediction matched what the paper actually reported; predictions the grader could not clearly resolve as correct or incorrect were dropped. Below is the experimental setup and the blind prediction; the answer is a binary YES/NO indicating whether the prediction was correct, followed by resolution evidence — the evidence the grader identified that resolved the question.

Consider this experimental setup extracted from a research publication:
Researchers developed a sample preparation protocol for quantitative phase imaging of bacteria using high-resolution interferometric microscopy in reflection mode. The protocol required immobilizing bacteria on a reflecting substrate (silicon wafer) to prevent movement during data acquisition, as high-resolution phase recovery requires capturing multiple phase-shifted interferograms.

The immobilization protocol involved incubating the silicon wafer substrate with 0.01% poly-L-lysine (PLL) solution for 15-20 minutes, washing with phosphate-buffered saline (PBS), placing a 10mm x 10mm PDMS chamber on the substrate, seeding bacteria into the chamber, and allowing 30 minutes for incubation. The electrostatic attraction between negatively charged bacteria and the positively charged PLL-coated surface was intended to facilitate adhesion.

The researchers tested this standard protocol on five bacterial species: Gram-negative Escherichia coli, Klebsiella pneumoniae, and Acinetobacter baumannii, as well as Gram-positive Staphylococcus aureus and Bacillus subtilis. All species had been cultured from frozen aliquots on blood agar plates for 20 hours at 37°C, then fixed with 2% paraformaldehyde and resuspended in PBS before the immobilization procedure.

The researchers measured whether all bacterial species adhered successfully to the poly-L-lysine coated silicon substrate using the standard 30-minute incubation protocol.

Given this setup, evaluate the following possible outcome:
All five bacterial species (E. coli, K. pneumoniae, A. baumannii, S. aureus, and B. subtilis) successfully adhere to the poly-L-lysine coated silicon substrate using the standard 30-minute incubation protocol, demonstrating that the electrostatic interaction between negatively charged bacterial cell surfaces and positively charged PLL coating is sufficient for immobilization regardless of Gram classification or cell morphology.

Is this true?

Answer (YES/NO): NO